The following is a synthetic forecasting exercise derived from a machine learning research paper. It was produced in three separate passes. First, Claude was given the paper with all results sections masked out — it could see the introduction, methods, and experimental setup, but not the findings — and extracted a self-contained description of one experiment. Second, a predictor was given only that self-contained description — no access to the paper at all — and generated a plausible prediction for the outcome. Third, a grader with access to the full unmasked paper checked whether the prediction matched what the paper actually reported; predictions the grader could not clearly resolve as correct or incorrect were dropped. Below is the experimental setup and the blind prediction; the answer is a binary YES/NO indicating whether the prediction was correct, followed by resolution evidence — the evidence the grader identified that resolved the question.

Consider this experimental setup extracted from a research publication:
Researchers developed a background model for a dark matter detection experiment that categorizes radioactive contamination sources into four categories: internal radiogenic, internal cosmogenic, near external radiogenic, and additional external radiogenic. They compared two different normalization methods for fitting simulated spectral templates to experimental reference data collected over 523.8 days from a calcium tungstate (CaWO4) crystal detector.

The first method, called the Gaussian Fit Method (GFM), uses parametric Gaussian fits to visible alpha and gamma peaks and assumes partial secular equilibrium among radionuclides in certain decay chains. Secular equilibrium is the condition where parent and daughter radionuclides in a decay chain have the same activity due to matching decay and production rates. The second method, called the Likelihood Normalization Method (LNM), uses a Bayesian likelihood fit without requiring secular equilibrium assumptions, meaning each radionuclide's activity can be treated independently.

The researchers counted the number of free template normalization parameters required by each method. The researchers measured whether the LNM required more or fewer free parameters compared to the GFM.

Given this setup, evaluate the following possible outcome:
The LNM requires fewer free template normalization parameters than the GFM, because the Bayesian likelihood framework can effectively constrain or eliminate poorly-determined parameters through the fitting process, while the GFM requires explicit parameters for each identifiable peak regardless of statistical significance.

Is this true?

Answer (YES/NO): NO